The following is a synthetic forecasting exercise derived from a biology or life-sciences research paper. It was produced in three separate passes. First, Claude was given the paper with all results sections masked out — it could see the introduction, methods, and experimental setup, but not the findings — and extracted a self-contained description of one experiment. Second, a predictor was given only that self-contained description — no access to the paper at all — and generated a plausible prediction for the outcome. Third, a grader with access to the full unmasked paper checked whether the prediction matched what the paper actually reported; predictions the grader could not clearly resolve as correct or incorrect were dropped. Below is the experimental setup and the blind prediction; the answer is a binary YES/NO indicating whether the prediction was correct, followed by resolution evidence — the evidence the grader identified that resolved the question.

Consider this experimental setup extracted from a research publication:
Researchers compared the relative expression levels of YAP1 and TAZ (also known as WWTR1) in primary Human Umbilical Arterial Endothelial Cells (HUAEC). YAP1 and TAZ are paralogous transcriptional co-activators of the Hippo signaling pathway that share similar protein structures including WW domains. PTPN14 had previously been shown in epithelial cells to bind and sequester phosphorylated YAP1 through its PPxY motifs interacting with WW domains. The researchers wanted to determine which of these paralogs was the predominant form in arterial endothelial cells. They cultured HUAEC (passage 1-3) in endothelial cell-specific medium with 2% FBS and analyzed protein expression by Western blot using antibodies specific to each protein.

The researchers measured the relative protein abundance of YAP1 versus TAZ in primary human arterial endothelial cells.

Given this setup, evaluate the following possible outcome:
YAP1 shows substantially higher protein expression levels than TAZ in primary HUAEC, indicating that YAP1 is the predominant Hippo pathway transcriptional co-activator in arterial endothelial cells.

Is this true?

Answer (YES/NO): NO